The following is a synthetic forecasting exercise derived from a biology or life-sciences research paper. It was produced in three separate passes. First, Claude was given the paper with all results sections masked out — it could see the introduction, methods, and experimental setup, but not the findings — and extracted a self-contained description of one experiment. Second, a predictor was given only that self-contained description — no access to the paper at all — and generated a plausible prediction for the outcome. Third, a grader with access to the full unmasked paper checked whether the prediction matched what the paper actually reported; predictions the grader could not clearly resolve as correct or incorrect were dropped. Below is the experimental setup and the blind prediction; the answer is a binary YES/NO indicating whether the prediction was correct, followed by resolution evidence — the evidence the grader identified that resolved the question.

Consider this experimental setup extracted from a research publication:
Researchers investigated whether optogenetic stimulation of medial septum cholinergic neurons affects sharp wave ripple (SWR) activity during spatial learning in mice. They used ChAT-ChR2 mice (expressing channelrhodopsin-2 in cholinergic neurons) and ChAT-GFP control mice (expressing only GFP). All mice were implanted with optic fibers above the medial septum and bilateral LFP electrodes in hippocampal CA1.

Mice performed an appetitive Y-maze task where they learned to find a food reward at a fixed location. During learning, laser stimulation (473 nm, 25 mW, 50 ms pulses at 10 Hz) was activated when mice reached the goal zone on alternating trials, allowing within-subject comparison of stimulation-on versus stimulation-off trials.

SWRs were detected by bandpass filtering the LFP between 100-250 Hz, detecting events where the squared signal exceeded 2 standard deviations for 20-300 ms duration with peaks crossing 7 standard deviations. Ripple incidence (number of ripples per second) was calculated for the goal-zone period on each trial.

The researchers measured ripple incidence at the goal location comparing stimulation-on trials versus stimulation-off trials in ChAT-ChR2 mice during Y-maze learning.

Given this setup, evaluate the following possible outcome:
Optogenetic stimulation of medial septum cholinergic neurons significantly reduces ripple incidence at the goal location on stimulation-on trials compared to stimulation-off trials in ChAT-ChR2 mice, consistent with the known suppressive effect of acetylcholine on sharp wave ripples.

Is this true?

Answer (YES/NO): YES